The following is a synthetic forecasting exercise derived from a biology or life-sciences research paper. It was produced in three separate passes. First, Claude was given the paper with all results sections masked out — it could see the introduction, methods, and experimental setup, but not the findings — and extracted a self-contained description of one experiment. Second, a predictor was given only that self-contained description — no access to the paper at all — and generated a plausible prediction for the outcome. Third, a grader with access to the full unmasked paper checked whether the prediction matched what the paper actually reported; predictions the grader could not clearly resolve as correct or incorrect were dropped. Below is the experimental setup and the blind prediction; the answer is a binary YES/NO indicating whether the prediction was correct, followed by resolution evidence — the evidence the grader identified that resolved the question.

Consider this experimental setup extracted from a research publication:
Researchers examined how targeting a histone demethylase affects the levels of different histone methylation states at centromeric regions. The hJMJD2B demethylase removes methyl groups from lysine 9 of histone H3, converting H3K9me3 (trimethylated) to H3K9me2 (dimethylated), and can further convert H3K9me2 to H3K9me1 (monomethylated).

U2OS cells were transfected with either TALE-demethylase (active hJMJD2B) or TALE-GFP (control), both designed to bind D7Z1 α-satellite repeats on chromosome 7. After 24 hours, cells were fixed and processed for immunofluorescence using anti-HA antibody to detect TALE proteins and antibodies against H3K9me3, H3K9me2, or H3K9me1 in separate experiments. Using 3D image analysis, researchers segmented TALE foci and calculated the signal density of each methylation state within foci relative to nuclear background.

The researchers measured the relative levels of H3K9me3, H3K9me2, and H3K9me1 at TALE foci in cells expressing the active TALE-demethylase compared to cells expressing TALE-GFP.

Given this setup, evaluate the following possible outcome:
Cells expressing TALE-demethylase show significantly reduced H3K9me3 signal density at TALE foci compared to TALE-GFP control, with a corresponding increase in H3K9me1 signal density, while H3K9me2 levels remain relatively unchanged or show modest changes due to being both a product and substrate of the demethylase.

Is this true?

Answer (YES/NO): NO